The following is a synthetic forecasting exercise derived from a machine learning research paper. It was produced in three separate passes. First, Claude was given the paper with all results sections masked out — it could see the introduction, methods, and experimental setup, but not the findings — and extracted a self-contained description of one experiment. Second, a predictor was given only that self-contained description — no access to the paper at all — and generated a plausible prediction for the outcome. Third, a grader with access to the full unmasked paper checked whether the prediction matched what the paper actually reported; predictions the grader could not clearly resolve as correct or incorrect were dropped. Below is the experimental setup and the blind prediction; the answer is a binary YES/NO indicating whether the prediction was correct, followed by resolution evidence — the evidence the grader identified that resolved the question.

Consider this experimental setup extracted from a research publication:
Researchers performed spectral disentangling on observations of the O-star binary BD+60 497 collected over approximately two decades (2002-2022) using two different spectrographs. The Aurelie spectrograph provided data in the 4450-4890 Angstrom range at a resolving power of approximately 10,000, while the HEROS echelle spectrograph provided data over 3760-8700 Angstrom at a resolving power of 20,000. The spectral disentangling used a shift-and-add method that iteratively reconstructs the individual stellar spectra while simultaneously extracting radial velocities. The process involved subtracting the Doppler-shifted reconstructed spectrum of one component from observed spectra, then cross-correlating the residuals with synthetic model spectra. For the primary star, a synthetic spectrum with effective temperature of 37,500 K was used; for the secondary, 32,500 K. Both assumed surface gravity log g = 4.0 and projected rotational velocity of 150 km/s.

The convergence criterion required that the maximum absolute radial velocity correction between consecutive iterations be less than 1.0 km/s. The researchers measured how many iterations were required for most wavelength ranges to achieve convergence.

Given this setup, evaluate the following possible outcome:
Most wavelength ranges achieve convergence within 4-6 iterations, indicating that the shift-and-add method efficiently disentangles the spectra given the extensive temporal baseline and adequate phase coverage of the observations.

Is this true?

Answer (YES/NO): NO